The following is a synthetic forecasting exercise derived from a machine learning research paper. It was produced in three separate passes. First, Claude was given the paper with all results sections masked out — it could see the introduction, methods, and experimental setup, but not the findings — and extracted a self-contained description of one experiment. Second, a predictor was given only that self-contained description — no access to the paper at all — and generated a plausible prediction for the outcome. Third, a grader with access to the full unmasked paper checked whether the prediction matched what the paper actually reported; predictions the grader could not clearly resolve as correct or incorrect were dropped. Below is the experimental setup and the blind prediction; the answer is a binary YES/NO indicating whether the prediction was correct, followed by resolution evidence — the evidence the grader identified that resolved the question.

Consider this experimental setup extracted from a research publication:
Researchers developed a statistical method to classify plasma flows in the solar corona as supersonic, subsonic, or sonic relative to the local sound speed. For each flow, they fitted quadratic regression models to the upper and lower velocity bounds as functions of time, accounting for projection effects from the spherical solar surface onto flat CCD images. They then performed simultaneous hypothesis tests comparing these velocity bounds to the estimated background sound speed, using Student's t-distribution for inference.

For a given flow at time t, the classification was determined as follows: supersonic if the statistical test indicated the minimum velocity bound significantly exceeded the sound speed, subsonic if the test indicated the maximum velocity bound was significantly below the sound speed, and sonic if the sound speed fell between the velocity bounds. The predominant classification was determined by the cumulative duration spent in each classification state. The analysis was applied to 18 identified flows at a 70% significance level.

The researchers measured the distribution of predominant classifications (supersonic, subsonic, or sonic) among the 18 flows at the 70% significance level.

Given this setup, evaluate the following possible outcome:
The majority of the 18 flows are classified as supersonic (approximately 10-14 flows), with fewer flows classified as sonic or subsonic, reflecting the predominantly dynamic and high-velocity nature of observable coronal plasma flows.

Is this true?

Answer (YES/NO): YES